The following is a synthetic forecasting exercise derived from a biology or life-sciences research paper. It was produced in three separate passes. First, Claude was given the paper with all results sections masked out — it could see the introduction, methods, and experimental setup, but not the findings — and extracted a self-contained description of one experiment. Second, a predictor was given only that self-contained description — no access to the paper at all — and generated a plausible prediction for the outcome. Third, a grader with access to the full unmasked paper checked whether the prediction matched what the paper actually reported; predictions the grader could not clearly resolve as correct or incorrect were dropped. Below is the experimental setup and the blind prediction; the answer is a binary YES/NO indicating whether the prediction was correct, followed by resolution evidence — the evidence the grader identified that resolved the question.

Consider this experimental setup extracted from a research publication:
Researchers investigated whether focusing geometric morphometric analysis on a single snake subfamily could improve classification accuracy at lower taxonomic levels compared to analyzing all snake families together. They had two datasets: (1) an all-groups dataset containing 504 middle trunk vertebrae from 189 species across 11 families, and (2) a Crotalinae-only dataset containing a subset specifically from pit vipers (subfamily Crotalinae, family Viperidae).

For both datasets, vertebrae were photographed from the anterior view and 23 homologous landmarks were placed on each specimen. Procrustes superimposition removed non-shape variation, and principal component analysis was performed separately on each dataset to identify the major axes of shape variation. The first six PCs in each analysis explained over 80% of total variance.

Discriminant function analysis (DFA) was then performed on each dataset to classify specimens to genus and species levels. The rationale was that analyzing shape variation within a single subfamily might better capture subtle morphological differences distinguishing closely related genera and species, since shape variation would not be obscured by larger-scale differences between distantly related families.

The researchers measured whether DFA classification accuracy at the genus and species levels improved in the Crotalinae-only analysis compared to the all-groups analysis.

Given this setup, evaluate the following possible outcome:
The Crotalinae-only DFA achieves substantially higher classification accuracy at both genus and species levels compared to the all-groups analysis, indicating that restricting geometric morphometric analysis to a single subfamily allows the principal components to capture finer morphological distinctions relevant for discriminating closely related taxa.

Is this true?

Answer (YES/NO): NO